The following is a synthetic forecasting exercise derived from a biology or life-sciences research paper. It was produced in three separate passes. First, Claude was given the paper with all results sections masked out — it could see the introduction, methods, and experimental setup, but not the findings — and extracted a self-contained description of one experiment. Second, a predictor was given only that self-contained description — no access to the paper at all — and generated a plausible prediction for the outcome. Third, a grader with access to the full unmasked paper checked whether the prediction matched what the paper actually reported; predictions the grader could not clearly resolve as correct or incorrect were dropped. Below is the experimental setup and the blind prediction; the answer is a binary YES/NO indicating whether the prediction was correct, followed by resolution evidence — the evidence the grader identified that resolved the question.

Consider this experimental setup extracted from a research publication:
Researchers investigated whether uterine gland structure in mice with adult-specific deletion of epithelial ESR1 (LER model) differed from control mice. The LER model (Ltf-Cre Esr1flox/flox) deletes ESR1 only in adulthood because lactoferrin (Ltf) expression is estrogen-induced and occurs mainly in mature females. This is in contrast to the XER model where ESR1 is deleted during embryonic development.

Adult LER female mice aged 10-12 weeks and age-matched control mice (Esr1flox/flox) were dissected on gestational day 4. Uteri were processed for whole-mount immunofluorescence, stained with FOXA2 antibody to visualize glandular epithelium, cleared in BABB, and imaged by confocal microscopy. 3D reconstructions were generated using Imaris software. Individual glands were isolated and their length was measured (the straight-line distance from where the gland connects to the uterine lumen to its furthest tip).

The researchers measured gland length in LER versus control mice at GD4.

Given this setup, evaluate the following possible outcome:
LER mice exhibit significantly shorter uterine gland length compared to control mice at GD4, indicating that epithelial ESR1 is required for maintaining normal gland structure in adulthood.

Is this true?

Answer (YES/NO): NO